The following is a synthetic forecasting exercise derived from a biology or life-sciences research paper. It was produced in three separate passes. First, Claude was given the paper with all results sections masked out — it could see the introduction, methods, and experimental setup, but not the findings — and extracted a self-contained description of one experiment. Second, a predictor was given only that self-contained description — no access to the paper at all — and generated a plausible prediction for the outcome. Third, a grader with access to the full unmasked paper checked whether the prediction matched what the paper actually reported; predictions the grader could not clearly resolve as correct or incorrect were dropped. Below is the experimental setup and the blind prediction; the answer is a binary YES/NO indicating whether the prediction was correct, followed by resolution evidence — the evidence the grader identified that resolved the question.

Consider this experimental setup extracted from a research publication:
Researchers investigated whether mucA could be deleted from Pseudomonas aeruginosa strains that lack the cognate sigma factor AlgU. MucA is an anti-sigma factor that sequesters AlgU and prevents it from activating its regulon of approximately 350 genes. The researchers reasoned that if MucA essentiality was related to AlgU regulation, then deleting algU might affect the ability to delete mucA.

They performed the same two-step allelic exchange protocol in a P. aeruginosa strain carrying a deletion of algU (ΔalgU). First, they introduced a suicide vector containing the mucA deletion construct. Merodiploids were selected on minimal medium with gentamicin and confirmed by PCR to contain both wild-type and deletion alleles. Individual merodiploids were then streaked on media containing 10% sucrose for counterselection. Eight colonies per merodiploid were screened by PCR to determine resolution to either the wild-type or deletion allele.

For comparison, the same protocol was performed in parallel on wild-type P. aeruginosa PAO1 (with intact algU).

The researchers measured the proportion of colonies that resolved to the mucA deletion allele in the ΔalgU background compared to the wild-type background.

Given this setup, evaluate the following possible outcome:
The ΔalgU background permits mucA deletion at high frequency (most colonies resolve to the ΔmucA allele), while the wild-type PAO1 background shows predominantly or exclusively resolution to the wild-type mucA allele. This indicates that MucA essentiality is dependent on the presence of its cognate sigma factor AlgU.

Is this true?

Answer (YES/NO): NO